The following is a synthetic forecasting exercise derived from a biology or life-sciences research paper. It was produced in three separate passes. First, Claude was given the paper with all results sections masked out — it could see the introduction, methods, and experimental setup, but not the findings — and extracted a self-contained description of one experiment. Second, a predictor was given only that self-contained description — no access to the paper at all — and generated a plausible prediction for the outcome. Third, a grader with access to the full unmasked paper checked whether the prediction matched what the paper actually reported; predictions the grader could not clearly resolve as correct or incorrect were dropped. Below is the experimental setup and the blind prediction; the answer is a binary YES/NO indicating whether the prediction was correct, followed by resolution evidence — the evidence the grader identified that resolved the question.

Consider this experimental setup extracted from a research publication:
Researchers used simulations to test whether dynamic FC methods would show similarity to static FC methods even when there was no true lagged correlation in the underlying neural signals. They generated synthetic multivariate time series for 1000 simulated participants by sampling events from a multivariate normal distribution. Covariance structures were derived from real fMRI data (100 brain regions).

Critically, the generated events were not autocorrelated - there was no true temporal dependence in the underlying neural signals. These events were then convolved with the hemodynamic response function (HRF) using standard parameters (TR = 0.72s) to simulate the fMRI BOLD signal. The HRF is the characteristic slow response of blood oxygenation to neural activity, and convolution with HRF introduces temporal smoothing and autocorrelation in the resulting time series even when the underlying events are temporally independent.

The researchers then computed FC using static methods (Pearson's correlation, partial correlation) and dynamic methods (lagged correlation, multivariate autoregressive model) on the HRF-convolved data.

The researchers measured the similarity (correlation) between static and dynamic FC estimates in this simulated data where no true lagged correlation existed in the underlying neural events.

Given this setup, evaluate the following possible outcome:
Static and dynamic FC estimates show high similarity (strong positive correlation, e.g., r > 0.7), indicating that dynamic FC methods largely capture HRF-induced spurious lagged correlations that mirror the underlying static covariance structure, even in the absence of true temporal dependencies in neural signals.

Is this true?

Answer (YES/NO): YES